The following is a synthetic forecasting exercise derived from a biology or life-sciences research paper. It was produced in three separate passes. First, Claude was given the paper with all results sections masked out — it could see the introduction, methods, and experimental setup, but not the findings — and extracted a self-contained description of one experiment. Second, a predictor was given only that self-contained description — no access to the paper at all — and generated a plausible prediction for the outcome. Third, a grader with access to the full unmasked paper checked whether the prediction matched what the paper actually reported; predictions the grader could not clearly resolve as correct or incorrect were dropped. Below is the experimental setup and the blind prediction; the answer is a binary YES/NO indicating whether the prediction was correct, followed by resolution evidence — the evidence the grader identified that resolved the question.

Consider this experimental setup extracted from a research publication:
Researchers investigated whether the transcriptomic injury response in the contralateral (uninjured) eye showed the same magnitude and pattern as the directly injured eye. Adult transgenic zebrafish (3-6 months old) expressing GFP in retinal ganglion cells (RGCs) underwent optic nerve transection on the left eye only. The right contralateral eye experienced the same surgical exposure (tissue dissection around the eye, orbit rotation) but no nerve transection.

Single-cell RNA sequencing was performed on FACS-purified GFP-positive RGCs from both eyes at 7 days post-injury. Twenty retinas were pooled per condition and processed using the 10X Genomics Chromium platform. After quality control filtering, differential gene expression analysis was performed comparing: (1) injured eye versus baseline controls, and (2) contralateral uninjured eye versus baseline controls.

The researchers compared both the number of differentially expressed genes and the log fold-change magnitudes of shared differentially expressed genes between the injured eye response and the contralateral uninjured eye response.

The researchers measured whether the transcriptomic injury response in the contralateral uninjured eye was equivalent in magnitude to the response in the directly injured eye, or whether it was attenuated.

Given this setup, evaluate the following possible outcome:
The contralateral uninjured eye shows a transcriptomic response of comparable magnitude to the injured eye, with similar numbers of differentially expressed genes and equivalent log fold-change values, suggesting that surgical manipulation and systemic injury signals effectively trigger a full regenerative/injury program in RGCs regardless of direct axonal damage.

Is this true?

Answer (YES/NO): NO